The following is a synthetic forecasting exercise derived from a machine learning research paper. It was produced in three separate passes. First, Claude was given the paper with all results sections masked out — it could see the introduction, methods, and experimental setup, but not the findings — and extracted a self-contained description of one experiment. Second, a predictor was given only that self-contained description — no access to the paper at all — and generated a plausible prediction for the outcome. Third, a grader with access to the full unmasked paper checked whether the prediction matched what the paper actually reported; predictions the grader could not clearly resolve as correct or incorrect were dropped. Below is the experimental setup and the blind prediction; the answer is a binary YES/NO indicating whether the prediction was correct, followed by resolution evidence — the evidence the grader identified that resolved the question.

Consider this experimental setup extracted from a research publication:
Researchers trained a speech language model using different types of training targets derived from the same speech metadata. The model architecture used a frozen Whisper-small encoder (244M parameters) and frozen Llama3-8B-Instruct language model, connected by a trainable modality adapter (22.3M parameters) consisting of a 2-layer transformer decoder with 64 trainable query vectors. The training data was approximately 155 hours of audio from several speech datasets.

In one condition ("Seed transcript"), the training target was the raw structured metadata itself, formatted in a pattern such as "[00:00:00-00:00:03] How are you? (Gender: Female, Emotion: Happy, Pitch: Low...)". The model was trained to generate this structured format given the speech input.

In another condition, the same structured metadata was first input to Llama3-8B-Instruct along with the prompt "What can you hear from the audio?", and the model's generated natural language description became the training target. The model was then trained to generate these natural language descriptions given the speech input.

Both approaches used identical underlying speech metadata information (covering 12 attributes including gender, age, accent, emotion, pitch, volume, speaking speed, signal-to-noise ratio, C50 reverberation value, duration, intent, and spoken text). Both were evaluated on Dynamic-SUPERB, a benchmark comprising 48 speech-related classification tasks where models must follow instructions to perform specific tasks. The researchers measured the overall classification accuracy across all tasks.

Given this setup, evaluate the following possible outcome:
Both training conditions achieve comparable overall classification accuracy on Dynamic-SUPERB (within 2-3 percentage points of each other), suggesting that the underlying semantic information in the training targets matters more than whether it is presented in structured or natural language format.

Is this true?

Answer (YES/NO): NO